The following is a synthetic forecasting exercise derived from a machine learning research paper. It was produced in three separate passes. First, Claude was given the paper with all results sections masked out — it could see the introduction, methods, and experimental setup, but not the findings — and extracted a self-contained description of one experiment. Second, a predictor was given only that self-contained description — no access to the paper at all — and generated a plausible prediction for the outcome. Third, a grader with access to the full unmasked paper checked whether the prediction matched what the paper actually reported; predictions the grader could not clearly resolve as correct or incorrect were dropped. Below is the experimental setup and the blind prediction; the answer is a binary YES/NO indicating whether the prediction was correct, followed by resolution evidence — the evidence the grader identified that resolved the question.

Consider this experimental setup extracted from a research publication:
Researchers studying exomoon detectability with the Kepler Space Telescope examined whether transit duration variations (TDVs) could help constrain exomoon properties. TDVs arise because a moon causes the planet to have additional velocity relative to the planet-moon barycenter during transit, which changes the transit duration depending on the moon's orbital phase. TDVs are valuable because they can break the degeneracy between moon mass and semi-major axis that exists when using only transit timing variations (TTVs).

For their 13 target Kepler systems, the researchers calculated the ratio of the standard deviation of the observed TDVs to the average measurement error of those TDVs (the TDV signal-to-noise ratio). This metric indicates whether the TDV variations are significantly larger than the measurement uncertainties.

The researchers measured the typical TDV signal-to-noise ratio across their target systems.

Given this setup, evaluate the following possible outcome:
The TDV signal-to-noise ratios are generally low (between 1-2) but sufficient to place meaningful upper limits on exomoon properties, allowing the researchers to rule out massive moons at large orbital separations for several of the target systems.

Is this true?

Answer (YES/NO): NO